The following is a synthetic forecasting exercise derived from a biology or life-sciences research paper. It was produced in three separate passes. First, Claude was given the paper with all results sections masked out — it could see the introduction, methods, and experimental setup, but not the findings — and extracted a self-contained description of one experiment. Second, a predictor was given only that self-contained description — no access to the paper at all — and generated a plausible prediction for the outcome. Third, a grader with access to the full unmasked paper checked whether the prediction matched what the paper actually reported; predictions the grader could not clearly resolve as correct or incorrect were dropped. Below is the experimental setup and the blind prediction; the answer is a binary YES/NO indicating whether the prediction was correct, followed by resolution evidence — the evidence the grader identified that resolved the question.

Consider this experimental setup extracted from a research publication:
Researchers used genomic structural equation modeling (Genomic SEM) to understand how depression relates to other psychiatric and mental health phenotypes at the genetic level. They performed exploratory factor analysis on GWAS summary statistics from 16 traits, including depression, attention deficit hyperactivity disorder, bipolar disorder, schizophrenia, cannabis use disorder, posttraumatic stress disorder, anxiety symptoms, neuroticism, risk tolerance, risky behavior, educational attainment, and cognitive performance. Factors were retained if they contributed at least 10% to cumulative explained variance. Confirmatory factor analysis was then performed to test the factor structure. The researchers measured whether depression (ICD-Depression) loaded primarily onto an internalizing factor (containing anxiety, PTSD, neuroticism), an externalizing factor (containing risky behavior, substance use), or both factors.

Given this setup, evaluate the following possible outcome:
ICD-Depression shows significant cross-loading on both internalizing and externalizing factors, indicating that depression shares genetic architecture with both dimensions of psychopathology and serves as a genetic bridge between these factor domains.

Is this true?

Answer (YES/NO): NO